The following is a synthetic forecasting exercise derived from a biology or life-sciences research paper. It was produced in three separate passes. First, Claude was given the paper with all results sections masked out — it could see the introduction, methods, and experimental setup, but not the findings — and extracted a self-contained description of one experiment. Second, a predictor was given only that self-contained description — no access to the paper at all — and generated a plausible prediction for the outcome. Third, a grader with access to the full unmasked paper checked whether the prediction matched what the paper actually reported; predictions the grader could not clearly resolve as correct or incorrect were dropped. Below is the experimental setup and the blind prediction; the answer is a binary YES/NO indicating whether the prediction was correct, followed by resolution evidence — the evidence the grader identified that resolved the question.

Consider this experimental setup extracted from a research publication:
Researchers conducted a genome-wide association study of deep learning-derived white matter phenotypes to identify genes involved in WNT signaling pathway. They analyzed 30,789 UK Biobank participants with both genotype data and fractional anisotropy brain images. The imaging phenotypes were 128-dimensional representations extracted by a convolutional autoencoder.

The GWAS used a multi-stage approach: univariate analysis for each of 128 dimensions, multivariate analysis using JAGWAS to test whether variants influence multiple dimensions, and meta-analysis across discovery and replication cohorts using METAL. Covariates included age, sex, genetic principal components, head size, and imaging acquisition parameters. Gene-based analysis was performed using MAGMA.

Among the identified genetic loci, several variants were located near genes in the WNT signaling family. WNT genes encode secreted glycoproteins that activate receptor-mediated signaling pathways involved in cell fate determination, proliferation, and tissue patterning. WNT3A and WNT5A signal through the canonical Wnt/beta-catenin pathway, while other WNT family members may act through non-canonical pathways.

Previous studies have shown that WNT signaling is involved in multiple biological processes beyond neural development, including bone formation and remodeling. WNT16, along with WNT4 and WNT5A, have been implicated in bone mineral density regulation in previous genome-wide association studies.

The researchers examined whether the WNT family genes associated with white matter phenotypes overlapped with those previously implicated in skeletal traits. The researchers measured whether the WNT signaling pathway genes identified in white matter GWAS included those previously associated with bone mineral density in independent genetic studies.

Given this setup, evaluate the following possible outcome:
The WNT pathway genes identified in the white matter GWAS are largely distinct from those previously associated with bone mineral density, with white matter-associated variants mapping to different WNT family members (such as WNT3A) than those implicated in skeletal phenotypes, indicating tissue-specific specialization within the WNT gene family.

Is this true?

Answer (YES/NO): NO